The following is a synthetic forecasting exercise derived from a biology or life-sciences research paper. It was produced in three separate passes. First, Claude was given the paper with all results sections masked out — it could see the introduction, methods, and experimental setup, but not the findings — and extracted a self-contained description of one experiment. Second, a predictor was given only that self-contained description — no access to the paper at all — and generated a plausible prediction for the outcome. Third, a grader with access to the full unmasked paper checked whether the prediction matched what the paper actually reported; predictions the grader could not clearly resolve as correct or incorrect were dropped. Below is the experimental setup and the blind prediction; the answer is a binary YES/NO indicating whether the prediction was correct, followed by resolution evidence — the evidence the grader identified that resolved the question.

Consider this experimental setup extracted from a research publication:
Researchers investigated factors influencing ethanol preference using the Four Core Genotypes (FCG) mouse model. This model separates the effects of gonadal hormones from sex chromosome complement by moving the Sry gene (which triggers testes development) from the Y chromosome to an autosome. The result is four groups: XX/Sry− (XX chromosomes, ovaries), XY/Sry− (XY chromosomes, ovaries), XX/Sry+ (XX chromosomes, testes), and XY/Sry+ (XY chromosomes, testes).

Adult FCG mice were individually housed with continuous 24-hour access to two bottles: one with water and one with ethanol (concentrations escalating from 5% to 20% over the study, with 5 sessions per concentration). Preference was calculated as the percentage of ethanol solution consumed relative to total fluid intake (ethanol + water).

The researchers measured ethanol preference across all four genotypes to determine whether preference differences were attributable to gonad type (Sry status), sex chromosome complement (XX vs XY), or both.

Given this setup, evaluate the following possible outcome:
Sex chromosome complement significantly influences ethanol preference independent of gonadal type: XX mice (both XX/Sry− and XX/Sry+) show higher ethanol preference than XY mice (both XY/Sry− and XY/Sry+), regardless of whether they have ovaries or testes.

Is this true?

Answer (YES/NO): YES